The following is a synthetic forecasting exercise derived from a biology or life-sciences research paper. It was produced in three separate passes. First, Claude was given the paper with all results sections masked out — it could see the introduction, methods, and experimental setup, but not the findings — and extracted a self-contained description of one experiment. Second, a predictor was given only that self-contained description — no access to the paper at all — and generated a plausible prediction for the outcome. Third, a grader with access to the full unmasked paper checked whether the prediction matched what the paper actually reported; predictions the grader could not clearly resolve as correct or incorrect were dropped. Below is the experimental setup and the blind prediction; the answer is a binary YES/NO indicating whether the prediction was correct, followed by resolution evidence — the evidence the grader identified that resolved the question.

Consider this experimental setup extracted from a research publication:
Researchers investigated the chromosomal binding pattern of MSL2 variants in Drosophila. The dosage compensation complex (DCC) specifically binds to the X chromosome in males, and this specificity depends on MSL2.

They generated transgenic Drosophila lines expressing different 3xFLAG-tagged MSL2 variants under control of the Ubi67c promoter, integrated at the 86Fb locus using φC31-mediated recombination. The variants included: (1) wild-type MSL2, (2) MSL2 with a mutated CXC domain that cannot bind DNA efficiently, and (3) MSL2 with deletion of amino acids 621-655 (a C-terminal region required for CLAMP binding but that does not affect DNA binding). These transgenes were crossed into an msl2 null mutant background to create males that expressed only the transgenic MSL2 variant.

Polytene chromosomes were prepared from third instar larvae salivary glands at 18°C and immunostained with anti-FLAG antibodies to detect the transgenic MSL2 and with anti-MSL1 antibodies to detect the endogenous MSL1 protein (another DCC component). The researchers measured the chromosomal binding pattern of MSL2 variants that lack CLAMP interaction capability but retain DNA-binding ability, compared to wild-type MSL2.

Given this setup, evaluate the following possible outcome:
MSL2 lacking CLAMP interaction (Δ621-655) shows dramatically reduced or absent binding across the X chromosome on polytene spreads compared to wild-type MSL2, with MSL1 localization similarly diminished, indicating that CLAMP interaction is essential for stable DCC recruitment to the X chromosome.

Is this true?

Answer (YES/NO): NO